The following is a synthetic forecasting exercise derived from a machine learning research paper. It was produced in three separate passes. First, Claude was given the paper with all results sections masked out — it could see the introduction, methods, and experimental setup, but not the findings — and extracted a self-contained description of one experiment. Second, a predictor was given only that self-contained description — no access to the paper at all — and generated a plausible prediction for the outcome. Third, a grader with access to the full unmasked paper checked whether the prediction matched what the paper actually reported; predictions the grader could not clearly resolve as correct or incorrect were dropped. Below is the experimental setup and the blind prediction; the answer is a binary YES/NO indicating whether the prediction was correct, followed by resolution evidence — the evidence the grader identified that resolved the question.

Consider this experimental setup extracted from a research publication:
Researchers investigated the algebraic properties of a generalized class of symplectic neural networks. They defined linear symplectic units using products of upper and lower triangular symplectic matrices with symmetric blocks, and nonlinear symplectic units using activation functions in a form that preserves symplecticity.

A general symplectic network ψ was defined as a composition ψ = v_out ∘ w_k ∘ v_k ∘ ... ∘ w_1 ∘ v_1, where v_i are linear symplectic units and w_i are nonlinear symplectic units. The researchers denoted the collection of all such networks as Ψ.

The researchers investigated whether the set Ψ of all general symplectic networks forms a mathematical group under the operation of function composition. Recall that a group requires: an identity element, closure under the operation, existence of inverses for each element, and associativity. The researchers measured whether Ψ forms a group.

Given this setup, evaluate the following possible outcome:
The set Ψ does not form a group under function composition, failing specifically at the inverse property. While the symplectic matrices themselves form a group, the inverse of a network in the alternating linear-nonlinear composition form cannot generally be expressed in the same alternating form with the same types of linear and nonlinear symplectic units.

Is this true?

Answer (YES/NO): NO